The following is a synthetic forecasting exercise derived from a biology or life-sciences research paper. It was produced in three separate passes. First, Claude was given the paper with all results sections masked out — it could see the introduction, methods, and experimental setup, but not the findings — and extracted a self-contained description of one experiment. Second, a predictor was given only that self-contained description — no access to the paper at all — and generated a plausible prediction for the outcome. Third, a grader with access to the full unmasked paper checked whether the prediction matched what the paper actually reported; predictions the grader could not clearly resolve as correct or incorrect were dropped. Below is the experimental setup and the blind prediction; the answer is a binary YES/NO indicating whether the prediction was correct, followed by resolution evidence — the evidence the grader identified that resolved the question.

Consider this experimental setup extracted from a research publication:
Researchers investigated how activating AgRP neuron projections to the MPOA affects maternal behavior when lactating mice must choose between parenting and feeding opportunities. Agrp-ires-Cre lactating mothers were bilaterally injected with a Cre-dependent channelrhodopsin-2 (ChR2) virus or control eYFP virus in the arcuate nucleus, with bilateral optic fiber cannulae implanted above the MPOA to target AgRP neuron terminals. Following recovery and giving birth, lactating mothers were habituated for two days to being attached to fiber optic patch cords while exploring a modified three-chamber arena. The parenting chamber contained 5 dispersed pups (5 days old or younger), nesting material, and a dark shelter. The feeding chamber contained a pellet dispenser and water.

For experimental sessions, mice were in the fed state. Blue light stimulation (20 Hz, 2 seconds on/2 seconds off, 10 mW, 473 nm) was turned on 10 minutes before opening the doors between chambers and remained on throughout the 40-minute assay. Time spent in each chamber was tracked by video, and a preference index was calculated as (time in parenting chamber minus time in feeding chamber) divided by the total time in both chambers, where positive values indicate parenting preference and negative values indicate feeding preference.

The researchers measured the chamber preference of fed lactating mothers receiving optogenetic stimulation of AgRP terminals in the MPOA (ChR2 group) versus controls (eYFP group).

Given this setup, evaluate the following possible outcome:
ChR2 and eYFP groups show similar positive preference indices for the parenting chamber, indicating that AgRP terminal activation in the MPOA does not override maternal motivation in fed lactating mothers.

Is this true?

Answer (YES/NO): NO